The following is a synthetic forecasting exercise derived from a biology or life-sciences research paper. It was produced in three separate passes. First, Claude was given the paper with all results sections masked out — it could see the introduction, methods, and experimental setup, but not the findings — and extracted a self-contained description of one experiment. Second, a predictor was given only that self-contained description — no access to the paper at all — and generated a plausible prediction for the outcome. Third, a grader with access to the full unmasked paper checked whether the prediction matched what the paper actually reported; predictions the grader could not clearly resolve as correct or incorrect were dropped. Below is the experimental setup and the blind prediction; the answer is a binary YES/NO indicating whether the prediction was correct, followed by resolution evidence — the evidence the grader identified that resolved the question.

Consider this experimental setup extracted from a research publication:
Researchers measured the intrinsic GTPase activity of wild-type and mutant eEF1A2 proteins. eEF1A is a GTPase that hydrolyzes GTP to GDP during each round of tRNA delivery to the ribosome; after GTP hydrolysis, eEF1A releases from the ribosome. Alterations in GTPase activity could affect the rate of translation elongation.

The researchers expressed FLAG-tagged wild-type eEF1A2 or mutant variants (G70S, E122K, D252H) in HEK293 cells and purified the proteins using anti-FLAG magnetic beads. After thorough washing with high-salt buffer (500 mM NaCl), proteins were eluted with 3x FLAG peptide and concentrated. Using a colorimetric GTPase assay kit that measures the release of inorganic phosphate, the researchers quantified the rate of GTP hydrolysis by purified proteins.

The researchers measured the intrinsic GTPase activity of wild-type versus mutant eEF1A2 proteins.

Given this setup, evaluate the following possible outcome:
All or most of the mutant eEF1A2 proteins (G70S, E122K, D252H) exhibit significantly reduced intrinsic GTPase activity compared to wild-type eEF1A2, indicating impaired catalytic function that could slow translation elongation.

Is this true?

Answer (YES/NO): NO